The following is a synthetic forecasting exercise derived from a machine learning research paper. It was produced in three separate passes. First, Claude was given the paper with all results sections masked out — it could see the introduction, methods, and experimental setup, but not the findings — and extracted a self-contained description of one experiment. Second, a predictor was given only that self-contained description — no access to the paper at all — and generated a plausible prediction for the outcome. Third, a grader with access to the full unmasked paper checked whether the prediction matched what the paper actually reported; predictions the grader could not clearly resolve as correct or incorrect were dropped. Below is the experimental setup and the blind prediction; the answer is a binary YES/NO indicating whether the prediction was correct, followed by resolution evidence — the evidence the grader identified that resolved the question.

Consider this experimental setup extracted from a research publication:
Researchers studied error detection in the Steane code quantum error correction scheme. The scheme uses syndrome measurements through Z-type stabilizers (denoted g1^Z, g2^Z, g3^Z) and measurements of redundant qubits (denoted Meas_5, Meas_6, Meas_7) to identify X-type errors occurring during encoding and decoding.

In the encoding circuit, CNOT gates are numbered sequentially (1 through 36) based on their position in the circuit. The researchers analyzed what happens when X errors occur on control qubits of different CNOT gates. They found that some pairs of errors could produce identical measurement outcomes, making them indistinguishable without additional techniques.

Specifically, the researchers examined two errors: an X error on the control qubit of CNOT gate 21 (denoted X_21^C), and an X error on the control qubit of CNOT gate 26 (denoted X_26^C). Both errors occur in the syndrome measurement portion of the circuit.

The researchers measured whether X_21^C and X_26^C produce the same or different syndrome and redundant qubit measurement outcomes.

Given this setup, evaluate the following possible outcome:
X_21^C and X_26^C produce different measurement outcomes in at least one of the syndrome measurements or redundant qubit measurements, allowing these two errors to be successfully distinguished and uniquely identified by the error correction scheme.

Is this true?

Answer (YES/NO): NO